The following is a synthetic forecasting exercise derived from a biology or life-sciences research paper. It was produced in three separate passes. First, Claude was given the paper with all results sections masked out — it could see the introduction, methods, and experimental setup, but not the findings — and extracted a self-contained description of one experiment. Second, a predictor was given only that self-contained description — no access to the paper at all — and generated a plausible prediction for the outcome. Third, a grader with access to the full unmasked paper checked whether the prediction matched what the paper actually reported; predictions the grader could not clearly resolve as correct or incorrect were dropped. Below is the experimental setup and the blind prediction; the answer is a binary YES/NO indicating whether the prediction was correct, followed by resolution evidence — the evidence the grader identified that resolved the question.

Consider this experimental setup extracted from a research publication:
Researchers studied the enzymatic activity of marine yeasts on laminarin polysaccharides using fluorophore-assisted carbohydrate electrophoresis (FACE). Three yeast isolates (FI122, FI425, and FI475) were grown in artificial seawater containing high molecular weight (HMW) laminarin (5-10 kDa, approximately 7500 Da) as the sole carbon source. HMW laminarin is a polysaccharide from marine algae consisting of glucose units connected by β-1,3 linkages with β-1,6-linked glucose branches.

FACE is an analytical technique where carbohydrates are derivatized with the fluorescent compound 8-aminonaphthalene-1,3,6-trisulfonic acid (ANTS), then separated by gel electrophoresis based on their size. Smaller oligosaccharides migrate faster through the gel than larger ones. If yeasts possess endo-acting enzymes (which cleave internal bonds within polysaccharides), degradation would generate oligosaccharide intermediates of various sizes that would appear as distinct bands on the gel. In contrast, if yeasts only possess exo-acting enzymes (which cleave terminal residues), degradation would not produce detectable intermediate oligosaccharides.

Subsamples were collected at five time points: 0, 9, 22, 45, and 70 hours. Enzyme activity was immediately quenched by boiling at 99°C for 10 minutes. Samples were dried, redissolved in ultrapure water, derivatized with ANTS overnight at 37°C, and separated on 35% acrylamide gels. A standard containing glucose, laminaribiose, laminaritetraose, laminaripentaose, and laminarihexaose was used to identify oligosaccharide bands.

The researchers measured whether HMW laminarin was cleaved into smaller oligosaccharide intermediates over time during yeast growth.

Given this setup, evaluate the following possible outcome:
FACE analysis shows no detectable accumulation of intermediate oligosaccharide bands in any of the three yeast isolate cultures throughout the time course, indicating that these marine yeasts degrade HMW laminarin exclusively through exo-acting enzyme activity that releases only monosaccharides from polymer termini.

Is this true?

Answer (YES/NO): YES